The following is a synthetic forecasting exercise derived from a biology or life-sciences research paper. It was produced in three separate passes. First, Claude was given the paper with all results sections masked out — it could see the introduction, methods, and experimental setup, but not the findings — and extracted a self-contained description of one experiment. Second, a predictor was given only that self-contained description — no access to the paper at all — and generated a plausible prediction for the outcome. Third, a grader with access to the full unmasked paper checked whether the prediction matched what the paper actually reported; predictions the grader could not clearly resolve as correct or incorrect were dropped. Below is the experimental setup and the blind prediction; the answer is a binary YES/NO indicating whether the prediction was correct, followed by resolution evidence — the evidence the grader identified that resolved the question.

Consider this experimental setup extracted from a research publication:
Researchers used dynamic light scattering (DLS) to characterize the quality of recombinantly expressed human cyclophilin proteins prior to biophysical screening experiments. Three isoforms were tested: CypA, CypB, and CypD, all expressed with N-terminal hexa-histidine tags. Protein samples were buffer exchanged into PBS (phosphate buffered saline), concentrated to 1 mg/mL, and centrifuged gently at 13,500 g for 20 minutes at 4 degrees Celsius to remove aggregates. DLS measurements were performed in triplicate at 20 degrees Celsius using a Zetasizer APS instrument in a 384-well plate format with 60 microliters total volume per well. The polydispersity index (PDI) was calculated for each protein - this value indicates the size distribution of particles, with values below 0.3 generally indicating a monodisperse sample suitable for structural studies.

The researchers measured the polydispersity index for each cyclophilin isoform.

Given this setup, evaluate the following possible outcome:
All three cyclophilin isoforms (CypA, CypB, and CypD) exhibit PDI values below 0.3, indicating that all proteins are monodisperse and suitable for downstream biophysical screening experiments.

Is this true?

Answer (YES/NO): YES